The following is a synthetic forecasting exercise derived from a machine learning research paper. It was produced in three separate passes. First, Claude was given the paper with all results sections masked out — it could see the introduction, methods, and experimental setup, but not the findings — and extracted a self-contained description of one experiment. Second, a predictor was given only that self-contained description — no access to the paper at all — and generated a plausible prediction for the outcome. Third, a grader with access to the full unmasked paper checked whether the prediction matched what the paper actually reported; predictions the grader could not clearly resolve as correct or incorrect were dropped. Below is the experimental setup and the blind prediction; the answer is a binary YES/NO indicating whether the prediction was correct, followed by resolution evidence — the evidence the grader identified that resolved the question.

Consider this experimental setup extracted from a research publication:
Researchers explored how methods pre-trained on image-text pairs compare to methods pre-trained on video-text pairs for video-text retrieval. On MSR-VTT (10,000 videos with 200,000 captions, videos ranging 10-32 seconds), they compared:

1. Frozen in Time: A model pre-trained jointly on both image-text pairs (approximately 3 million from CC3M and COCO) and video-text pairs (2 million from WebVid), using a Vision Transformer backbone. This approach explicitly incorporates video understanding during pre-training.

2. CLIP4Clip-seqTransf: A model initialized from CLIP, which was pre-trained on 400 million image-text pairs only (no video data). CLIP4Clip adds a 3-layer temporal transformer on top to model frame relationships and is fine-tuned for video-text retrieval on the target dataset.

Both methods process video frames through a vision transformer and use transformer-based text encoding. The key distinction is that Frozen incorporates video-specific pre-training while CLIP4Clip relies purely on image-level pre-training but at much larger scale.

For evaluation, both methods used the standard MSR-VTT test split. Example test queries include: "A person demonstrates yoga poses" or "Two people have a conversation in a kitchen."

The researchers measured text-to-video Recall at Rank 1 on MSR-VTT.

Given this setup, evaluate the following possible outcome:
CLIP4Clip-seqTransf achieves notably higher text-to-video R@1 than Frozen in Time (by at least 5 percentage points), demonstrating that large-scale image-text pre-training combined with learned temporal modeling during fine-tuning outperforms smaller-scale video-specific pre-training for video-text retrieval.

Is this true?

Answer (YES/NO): YES